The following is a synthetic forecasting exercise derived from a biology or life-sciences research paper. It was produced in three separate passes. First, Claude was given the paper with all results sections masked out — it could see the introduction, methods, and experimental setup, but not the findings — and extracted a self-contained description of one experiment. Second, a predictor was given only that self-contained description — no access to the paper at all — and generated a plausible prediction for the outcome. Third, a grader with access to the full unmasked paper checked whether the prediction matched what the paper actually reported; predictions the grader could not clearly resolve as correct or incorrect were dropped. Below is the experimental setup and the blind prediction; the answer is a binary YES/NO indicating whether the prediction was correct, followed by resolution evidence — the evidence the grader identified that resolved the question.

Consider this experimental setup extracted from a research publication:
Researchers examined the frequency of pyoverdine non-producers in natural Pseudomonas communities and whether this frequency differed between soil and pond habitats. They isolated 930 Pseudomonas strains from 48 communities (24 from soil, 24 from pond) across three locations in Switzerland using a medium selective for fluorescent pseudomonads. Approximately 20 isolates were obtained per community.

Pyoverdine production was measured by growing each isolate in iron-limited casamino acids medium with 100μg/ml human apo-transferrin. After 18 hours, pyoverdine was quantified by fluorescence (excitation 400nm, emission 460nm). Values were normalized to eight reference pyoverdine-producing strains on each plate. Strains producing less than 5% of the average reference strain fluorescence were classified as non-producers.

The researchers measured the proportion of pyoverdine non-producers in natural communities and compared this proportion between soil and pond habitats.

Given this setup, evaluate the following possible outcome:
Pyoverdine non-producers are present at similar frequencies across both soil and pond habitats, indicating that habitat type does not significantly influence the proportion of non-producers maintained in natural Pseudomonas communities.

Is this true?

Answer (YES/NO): NO